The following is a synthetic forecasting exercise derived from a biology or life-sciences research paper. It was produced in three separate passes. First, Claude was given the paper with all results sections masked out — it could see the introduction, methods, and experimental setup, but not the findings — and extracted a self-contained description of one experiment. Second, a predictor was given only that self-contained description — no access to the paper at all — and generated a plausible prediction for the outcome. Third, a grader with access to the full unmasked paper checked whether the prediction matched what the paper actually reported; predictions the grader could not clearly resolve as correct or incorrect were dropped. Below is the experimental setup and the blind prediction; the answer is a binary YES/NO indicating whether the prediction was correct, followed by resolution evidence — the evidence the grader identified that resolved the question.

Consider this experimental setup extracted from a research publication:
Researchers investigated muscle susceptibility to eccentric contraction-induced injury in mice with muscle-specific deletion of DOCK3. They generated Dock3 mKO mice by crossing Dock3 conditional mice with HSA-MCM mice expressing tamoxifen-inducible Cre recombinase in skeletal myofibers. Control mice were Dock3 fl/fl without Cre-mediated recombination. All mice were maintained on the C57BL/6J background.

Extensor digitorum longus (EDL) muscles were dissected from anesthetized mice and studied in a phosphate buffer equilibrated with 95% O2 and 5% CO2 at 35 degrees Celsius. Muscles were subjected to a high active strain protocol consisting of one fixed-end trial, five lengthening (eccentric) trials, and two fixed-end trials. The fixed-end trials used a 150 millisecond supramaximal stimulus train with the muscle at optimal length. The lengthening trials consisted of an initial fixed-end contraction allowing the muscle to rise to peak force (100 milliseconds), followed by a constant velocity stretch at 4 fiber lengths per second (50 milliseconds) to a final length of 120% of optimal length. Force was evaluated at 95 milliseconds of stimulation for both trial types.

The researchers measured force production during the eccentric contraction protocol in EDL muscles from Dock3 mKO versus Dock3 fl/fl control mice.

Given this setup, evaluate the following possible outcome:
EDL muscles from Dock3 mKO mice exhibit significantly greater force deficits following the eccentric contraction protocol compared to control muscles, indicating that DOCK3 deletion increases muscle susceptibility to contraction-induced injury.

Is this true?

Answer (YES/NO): NO